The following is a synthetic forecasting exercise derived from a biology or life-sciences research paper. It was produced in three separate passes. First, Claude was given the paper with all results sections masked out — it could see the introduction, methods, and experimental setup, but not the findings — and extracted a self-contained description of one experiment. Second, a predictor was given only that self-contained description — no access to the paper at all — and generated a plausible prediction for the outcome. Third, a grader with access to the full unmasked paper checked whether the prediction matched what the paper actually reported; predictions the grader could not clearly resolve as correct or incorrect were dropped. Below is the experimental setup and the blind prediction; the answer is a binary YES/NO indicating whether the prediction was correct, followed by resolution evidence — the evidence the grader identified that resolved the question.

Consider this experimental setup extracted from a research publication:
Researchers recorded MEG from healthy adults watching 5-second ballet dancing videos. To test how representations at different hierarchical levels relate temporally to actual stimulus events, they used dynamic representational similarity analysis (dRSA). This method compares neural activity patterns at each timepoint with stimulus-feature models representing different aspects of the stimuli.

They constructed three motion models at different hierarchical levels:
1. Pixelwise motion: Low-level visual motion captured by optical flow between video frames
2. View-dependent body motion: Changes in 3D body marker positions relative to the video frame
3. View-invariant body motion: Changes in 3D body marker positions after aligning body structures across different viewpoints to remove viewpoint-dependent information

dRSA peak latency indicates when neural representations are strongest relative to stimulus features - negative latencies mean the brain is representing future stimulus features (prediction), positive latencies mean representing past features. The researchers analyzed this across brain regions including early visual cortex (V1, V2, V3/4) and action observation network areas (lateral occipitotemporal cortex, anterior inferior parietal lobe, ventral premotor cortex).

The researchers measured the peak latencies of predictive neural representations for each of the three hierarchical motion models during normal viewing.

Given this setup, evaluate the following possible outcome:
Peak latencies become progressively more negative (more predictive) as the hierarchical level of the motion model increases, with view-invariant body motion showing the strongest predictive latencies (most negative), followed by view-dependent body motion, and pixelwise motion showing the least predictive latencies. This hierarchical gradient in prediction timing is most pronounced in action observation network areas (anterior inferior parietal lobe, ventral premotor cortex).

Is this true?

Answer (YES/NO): NO